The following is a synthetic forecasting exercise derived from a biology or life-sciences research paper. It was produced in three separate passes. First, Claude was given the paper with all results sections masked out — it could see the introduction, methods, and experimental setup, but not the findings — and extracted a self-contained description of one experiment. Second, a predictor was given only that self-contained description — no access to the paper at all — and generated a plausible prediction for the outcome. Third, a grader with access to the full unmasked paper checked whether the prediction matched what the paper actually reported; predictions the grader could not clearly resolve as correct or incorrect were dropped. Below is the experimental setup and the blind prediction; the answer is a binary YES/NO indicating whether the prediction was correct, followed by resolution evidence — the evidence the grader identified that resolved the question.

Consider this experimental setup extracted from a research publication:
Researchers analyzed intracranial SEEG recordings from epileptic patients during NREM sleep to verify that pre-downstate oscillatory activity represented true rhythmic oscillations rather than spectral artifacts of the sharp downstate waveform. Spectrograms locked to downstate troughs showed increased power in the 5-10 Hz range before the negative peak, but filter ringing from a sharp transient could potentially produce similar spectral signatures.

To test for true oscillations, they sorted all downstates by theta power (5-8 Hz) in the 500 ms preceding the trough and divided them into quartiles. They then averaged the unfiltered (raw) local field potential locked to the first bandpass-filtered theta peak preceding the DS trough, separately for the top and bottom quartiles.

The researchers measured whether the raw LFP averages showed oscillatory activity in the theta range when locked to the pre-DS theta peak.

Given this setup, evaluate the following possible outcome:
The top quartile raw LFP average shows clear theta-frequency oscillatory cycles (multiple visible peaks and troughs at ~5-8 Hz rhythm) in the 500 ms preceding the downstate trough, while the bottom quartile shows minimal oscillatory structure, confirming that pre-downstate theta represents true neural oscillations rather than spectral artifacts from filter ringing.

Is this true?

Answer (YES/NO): YES